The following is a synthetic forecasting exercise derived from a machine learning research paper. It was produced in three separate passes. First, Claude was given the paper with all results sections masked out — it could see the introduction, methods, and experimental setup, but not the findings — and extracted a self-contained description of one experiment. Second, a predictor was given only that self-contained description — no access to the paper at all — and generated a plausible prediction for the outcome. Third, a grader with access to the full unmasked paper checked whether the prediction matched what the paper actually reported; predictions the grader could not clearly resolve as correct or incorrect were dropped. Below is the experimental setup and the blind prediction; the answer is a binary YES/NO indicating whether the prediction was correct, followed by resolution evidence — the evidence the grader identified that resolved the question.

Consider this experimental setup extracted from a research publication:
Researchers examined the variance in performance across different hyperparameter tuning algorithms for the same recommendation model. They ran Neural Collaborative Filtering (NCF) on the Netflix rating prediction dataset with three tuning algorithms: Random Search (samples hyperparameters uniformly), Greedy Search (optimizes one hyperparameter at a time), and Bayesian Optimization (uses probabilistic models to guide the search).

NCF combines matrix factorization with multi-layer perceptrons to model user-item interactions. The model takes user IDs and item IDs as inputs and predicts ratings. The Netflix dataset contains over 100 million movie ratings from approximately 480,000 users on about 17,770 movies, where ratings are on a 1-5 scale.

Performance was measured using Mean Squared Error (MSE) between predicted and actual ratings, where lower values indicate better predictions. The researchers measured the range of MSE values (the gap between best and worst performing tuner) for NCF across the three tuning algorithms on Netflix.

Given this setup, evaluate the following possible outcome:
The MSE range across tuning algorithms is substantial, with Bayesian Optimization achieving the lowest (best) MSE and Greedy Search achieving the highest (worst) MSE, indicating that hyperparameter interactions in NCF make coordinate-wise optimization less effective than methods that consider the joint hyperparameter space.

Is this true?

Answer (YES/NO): NO